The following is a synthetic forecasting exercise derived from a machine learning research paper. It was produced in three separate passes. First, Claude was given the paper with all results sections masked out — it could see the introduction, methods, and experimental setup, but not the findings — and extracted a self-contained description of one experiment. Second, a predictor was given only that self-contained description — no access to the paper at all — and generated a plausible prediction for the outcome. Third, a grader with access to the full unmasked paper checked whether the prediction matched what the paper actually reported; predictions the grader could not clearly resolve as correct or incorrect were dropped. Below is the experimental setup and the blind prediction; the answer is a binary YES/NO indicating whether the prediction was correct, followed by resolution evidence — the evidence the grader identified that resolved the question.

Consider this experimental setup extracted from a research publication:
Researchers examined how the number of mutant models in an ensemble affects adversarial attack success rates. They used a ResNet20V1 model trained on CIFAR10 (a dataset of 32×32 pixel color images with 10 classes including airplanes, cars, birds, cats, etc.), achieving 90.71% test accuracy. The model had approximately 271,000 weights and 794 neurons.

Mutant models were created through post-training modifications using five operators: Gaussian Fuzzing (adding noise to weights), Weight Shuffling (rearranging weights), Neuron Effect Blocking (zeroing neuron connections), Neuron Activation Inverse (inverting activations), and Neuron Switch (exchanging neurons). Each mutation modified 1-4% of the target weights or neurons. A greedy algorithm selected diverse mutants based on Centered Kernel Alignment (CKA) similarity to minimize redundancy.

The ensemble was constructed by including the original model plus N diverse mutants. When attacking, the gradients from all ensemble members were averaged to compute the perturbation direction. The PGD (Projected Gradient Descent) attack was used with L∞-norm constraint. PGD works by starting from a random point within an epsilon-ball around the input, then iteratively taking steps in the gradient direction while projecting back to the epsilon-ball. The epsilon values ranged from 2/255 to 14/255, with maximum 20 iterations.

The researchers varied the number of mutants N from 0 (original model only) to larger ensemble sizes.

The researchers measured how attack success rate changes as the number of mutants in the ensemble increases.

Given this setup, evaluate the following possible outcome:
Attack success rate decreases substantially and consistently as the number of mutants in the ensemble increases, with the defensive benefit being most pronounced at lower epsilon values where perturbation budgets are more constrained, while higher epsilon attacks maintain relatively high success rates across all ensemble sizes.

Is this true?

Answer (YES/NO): NO